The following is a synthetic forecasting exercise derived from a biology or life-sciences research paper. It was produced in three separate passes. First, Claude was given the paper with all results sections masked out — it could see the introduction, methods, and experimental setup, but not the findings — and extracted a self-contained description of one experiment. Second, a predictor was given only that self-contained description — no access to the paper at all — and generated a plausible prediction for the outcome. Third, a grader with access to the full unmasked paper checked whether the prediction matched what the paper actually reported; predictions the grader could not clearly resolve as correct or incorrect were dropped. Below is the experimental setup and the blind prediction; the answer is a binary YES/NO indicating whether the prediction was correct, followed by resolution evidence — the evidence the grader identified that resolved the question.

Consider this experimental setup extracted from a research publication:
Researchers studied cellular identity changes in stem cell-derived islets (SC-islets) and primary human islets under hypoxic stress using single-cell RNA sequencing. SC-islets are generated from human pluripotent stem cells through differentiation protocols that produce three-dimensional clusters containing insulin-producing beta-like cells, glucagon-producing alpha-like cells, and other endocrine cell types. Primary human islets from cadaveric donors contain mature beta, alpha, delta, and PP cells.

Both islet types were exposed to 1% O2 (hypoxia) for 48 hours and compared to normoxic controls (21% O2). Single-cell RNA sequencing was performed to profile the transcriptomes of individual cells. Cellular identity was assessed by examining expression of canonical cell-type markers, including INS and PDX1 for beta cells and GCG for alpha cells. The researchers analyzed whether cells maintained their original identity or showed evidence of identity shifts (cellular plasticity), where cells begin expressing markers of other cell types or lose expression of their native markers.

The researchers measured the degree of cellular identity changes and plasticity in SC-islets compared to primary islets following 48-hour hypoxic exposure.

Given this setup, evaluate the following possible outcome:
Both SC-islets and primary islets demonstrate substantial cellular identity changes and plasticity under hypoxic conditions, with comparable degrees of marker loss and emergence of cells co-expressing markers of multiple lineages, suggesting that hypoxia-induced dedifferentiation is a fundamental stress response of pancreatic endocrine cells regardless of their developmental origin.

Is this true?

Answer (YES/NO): NO